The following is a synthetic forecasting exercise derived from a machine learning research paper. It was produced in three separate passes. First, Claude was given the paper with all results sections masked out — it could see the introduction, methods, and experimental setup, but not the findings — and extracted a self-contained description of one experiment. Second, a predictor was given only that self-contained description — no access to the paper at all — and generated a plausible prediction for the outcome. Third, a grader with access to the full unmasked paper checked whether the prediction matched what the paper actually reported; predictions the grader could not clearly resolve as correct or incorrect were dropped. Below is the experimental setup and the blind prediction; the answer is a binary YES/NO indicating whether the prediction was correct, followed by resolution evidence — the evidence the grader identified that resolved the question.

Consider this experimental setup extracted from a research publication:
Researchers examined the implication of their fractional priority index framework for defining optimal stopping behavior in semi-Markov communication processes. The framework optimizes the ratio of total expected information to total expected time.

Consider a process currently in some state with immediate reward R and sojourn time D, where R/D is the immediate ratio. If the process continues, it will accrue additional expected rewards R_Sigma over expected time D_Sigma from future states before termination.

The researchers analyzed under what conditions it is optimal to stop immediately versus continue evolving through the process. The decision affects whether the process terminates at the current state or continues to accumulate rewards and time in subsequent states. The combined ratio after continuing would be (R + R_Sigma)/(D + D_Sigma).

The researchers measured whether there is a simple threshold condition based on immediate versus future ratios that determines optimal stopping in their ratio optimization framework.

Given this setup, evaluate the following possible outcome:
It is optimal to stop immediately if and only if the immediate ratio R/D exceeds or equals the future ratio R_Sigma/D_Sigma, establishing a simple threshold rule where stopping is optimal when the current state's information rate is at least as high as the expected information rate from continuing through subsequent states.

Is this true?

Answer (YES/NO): NO